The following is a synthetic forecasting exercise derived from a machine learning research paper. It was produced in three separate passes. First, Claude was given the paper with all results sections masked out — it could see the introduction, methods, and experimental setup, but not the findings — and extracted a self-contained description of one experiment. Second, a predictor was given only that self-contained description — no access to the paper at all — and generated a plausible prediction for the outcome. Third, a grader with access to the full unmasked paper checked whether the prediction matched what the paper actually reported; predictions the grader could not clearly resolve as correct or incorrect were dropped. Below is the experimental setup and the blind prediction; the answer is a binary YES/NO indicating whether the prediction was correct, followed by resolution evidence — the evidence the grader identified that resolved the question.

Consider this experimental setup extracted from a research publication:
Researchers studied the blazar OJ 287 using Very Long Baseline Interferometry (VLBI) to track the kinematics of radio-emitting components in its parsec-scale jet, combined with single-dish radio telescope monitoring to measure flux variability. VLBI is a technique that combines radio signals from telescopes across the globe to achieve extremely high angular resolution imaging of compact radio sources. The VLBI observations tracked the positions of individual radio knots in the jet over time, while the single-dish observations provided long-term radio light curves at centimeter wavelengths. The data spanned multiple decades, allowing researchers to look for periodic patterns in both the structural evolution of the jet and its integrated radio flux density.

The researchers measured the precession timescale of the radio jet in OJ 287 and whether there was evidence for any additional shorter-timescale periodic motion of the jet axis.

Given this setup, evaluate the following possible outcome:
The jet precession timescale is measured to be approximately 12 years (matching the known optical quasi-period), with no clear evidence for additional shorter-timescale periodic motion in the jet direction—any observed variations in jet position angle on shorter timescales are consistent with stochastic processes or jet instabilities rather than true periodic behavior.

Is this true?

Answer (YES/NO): NO